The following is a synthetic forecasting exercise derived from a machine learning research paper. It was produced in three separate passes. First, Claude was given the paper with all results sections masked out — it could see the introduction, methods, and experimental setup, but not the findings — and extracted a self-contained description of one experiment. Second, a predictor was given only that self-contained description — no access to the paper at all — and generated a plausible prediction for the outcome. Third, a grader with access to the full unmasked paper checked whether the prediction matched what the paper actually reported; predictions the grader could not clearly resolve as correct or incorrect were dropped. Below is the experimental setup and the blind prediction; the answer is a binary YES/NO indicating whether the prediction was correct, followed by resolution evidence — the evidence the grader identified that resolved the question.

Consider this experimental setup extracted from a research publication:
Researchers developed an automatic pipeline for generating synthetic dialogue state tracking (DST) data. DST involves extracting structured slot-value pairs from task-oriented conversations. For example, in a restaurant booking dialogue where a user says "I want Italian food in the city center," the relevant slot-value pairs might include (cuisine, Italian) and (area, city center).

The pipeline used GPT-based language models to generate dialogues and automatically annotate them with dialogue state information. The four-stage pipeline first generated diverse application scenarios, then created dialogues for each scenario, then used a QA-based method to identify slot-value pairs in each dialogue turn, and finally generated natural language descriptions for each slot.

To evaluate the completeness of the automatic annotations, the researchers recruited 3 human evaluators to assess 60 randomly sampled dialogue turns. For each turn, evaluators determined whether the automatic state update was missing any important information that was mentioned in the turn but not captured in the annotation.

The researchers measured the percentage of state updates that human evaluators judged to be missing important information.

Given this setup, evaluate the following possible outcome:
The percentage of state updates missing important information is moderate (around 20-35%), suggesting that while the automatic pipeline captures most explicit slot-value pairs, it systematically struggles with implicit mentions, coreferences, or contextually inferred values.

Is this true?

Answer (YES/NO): NO